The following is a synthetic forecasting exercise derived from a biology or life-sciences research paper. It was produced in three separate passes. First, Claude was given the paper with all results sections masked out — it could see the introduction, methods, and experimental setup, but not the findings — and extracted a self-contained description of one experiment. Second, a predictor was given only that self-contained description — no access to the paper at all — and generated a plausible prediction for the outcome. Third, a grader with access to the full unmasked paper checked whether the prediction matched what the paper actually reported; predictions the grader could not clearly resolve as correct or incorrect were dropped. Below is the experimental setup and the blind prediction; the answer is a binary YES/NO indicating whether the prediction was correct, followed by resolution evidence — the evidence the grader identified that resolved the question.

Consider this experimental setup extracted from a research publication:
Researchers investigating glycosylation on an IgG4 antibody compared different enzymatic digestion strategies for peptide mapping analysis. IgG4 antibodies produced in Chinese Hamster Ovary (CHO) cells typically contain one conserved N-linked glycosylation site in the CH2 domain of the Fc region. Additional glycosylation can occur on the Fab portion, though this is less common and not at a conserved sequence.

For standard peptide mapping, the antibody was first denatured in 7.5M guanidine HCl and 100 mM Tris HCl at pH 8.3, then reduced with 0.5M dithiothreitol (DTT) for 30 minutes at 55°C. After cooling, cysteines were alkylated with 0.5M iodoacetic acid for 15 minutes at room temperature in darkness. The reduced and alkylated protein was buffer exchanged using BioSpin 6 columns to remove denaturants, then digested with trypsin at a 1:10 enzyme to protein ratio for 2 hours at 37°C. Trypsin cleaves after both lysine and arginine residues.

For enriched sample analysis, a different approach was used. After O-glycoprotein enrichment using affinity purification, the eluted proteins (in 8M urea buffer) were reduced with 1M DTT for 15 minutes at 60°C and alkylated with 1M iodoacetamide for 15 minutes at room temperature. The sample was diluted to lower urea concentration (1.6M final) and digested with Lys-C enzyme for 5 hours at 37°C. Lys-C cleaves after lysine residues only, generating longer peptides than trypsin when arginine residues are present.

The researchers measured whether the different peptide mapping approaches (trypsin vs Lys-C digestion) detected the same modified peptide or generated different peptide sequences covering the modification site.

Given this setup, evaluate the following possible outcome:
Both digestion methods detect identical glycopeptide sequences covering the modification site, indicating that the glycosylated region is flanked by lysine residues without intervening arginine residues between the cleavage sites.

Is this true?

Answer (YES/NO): NO